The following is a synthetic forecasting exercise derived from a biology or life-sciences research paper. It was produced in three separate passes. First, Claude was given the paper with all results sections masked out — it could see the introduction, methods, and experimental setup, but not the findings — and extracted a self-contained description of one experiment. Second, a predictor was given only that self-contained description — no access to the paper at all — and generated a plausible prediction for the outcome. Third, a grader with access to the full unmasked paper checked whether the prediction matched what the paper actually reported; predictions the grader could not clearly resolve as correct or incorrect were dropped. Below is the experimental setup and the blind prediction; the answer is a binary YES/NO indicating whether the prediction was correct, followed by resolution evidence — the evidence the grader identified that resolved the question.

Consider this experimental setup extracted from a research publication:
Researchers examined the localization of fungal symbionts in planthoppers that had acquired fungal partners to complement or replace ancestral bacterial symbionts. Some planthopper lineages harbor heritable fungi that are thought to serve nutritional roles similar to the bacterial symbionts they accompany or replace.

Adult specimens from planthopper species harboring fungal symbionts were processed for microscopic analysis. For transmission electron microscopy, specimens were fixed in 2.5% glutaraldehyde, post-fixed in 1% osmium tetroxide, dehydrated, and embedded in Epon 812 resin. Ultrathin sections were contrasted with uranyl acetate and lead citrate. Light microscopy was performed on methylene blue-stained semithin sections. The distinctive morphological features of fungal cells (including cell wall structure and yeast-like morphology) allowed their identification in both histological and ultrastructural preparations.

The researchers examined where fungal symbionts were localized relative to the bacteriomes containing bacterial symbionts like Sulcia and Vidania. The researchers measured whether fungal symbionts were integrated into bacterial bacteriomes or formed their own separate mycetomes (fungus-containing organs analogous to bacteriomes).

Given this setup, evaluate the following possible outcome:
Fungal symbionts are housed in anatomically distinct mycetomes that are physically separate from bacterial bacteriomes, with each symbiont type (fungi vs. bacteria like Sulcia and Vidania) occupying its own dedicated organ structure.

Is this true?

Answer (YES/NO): NO